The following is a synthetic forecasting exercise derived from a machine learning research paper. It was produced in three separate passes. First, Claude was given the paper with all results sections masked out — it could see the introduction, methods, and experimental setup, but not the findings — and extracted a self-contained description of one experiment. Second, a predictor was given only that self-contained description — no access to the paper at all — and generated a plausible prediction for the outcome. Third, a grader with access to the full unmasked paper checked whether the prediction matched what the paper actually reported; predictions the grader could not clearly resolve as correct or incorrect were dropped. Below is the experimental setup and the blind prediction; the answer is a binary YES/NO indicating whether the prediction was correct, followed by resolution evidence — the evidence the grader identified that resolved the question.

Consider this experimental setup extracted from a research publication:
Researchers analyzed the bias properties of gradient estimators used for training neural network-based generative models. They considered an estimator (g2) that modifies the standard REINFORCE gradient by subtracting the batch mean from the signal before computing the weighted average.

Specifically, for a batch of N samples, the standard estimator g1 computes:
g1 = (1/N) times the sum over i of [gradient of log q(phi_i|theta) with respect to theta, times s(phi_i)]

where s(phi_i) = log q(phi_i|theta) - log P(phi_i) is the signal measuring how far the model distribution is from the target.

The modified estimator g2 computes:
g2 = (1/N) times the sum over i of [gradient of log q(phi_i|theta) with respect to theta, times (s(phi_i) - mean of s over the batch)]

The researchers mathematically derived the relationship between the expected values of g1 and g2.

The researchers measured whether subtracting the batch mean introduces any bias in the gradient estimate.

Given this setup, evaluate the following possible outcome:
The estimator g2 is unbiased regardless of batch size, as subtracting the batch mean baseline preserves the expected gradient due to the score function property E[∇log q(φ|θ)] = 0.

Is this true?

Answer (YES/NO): NO